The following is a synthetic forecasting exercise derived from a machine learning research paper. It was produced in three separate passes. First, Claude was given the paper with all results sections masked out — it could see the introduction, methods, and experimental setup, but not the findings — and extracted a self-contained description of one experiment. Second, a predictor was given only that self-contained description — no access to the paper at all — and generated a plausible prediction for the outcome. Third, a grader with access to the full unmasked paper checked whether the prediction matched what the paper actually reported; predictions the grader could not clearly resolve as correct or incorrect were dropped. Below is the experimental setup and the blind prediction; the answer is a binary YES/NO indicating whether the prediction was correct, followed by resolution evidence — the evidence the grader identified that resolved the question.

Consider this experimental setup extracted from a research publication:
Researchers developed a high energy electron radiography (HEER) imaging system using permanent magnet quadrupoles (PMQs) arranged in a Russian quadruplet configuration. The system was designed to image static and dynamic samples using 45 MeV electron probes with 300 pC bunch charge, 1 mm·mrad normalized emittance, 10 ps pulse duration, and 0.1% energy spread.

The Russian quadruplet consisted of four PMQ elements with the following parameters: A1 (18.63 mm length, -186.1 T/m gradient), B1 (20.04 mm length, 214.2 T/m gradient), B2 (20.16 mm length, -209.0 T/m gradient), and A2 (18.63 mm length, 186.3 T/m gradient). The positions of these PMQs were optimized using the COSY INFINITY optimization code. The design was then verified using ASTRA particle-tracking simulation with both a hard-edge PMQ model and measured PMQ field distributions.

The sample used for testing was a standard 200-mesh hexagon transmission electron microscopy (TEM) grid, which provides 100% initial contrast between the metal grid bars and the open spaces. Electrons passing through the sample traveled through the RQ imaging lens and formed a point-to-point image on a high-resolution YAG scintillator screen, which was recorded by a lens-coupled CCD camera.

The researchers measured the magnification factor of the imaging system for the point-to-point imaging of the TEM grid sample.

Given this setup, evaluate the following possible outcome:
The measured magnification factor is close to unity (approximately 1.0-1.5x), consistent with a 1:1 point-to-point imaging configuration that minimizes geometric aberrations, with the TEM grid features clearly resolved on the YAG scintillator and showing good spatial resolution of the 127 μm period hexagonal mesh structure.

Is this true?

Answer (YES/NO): YES